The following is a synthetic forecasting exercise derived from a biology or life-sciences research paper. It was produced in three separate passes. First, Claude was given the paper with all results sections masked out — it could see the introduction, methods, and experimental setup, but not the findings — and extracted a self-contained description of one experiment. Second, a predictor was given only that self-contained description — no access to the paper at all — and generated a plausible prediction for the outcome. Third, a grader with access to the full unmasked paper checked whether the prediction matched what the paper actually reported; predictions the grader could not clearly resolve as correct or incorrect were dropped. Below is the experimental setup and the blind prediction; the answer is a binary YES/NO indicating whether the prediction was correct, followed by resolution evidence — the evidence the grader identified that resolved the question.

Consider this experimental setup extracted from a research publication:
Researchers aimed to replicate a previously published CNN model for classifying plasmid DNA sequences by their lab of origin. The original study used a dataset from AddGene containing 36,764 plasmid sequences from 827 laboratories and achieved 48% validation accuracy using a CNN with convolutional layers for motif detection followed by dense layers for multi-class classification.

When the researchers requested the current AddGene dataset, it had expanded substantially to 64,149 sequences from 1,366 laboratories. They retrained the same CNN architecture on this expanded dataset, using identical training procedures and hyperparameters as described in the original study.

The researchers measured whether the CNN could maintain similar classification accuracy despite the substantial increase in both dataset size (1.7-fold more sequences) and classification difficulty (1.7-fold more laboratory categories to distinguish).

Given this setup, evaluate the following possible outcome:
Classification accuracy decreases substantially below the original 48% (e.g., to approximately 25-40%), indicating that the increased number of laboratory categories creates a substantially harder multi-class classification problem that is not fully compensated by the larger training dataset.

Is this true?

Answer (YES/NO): NO